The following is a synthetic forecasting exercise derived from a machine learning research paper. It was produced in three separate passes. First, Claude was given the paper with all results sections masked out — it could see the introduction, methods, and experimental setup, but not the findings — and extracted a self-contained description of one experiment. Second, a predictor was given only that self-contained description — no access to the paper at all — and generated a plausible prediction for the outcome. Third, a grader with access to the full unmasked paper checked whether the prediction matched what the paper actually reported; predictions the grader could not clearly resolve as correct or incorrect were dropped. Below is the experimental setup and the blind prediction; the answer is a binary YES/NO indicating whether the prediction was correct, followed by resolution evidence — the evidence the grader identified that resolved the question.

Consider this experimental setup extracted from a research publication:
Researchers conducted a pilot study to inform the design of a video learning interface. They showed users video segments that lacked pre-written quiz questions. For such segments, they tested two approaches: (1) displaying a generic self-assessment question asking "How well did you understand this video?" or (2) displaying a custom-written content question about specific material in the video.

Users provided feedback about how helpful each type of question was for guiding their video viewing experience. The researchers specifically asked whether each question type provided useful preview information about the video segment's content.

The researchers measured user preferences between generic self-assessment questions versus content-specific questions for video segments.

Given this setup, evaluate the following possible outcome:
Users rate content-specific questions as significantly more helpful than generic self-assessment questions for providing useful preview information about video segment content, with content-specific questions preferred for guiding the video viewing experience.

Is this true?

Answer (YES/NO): YES